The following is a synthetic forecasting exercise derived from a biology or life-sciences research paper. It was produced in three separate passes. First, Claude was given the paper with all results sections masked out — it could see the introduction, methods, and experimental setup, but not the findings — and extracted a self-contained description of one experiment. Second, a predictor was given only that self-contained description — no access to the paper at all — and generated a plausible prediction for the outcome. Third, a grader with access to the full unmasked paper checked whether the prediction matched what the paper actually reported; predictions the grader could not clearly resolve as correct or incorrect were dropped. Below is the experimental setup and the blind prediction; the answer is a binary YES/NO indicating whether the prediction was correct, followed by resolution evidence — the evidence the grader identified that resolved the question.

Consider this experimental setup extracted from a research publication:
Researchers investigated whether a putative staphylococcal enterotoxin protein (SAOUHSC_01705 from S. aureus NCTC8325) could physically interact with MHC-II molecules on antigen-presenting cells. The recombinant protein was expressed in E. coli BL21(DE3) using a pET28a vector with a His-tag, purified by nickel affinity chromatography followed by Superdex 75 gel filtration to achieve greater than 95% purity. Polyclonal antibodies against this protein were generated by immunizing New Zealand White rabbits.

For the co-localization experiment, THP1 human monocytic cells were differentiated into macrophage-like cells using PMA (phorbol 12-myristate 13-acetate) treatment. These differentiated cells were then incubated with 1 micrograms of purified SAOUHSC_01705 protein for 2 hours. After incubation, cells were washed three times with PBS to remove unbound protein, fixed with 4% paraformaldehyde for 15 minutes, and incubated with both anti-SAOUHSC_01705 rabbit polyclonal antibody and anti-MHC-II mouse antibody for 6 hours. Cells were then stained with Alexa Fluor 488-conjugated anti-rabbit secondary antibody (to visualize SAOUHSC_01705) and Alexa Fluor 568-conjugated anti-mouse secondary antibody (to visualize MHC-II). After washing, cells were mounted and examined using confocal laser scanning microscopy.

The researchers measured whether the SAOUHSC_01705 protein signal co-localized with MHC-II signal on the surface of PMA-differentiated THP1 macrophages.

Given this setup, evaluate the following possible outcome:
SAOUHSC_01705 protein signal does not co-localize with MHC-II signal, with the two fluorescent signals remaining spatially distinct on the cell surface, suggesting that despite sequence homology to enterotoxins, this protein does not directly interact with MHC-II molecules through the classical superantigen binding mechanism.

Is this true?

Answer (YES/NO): NO